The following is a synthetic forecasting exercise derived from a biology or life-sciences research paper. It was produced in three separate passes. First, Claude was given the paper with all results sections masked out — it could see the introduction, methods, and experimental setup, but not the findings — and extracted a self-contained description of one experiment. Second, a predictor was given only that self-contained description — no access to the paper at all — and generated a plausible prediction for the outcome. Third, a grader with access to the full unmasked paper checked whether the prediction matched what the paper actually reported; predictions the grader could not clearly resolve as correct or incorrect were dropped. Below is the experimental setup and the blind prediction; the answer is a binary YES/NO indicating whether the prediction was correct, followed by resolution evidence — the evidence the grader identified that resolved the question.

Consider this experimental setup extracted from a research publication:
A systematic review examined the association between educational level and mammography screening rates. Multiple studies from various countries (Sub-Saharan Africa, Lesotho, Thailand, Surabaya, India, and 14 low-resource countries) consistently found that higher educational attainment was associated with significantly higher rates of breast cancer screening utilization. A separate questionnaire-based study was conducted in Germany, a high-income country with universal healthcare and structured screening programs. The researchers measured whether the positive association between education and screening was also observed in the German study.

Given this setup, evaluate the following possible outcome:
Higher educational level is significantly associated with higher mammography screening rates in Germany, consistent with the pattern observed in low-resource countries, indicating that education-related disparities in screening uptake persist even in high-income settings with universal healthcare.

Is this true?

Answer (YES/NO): NO